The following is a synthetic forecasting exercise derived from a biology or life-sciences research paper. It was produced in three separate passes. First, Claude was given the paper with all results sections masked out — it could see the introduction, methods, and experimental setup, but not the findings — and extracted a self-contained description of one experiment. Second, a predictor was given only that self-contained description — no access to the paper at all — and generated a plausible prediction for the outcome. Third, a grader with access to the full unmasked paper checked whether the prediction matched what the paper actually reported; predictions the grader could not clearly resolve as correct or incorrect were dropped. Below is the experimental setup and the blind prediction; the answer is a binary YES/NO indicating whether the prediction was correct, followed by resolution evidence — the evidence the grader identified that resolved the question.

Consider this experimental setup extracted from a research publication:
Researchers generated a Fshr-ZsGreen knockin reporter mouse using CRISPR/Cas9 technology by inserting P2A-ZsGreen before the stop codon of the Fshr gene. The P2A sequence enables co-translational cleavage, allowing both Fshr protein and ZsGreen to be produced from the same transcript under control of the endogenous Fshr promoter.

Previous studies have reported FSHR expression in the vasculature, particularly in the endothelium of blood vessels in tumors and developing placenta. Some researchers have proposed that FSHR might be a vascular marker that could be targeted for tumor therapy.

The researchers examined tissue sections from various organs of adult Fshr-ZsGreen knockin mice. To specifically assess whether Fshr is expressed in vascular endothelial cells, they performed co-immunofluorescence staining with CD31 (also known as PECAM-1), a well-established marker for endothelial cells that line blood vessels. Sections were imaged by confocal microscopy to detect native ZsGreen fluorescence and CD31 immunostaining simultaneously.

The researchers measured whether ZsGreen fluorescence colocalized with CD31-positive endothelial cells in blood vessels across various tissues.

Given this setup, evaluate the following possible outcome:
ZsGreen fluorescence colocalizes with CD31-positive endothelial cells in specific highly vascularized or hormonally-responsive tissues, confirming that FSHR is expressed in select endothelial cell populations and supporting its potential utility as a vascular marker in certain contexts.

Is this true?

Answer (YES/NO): NO